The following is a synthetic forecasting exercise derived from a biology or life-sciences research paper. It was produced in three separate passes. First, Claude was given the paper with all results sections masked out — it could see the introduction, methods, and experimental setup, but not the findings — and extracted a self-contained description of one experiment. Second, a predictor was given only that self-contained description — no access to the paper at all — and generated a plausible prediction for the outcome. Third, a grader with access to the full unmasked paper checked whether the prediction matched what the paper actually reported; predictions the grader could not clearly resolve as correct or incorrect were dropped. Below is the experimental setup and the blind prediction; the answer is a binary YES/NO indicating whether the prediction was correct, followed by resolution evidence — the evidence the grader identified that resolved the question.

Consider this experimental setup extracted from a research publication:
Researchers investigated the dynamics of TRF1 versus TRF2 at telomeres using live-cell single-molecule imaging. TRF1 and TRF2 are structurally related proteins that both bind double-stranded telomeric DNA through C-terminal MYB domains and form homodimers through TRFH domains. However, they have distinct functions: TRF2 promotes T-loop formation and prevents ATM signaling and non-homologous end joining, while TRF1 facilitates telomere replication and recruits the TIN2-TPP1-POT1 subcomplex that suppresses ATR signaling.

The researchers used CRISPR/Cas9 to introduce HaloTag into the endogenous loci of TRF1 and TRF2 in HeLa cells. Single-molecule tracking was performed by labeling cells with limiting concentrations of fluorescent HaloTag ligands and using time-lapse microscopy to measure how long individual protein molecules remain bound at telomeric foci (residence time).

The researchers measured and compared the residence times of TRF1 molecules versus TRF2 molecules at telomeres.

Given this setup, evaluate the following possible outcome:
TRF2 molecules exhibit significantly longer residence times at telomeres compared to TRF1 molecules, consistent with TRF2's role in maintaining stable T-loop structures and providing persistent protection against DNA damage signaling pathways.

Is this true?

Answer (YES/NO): NO